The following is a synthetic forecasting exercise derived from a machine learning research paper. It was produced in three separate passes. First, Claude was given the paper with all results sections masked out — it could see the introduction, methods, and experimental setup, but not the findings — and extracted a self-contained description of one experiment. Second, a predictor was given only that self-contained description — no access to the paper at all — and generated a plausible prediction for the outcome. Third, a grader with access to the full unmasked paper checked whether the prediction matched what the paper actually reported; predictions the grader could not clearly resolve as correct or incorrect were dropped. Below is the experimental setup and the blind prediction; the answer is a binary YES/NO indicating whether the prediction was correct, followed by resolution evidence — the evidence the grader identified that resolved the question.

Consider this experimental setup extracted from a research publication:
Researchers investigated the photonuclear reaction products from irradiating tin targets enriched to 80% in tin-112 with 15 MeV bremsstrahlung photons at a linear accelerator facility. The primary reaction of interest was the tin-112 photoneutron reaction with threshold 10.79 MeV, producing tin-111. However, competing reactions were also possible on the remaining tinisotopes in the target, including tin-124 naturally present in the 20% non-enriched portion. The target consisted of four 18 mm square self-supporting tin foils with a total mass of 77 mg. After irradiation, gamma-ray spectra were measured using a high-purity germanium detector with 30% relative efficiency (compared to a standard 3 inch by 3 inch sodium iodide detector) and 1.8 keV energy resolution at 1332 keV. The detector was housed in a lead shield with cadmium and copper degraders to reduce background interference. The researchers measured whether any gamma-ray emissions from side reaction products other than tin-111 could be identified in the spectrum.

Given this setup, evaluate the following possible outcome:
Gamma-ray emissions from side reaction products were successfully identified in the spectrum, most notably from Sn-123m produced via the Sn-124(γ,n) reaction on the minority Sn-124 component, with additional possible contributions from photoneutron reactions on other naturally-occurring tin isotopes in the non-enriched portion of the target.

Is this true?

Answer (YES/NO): YES